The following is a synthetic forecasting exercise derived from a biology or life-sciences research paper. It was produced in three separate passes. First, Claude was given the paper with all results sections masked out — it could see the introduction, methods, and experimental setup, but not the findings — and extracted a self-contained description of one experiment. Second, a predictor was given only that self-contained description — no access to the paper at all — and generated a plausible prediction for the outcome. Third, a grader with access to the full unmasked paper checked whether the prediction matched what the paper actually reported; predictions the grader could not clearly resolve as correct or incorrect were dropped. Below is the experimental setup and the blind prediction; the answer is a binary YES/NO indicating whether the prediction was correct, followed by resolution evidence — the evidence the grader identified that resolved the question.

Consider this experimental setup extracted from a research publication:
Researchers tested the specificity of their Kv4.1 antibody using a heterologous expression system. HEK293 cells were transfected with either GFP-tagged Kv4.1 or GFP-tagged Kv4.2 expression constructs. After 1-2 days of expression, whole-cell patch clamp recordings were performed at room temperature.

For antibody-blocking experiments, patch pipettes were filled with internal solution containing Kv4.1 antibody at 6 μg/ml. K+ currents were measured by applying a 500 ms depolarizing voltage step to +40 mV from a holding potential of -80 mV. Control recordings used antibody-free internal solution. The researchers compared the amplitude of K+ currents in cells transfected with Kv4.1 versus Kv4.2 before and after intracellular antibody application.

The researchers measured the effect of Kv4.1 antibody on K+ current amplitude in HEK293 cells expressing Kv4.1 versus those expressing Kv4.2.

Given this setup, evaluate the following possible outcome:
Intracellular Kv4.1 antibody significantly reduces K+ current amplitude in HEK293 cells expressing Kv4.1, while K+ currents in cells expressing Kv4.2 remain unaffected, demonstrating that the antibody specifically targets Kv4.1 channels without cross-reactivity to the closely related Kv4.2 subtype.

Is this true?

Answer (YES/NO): YES